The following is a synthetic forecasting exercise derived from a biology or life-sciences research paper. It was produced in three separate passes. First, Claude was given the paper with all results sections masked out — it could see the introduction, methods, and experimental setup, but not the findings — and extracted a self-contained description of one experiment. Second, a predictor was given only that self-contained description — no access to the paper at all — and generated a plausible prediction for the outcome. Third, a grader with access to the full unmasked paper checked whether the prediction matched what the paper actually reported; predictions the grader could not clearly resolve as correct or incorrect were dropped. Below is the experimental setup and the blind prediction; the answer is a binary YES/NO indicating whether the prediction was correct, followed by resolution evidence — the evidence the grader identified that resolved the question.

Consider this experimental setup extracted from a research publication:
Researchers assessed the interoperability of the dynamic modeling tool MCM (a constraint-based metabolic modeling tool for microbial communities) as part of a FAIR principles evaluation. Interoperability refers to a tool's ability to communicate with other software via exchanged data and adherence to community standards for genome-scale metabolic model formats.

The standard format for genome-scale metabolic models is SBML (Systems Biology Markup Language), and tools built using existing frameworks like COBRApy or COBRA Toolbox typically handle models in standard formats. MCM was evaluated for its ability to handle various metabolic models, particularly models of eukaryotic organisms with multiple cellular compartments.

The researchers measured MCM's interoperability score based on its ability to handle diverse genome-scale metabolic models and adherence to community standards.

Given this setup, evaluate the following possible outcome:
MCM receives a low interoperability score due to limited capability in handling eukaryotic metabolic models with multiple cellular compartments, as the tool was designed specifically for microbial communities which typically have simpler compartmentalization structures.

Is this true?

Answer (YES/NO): YES